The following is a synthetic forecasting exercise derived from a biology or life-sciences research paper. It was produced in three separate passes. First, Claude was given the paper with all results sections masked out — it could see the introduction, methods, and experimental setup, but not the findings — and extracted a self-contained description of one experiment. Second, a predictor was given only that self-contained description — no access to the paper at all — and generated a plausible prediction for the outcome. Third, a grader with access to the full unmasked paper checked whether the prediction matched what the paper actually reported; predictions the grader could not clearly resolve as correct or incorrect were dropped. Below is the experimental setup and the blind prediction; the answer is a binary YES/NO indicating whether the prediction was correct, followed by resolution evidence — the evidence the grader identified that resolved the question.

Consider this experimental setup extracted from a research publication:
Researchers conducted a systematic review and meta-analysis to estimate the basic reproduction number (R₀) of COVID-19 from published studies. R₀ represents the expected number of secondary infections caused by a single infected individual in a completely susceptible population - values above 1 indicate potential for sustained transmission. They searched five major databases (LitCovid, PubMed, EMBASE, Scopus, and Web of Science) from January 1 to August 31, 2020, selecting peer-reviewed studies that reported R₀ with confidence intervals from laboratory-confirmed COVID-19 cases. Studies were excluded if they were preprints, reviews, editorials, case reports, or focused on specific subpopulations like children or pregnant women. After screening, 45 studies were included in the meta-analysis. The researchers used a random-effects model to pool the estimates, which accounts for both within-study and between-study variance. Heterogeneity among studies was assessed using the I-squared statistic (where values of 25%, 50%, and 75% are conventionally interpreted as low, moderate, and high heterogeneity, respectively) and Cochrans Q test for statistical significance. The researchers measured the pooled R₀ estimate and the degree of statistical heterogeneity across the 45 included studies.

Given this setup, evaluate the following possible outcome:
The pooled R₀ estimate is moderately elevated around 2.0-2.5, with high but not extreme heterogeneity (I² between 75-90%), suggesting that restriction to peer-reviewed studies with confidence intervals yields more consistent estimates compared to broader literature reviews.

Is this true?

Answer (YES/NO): NO